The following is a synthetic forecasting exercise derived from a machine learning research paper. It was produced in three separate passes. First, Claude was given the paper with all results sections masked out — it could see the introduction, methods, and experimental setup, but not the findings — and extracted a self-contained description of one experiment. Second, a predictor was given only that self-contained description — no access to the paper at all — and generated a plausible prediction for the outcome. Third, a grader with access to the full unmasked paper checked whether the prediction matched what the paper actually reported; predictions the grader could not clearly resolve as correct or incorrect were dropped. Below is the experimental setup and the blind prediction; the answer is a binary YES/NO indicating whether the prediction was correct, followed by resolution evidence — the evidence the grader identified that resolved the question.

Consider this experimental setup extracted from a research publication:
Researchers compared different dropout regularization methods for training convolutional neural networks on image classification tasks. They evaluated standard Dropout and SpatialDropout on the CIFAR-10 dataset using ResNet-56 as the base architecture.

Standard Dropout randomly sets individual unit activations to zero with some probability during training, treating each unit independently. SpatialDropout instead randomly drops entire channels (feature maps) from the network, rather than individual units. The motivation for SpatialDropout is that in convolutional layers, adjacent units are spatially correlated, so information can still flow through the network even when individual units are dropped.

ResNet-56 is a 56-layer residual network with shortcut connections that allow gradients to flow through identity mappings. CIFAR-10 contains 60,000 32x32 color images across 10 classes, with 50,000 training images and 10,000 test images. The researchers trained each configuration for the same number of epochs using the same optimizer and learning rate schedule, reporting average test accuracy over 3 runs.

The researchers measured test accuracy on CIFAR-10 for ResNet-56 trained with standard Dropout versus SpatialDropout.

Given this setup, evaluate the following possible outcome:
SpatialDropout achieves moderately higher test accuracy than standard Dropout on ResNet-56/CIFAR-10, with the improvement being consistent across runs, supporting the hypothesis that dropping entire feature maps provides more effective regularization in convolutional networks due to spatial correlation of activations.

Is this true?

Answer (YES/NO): YES